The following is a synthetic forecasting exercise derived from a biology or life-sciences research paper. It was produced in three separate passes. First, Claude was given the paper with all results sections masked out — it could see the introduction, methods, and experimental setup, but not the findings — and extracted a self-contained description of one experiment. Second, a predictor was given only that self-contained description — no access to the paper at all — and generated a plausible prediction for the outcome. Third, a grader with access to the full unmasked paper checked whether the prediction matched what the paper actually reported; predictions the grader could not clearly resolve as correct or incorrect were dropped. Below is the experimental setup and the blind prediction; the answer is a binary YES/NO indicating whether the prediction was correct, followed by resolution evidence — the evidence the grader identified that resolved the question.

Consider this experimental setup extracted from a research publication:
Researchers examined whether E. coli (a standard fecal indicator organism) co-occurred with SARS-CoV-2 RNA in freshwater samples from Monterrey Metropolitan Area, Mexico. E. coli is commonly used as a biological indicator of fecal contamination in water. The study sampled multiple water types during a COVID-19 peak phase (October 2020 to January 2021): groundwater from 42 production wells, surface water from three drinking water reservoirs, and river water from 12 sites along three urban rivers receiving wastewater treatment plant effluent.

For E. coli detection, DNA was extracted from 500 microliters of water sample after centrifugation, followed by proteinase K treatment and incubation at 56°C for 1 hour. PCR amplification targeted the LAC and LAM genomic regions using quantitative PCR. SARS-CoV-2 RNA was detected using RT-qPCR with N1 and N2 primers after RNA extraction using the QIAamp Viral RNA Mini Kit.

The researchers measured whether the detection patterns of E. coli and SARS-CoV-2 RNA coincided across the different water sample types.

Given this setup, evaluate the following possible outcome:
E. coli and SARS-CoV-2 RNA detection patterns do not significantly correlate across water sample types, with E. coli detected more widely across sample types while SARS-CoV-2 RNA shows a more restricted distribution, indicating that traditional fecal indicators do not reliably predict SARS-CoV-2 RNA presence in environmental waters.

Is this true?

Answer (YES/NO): NO